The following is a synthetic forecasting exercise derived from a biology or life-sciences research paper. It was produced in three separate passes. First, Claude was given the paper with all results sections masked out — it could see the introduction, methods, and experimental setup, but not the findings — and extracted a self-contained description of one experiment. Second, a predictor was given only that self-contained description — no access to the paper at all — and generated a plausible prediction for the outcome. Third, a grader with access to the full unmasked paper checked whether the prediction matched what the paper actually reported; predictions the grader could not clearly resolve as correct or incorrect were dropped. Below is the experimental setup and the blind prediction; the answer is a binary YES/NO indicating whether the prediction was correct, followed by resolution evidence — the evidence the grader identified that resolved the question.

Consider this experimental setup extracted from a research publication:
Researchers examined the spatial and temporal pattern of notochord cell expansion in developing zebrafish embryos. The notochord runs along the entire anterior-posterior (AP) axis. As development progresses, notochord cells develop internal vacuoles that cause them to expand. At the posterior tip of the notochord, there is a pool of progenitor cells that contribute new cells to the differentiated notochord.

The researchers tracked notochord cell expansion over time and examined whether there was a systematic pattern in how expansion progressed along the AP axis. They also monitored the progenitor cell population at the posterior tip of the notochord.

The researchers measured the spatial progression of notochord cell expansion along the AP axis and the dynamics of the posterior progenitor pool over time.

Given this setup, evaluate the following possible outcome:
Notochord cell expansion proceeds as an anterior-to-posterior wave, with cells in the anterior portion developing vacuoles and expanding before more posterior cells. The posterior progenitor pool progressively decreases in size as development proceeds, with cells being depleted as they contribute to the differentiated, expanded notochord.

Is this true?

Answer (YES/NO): YES